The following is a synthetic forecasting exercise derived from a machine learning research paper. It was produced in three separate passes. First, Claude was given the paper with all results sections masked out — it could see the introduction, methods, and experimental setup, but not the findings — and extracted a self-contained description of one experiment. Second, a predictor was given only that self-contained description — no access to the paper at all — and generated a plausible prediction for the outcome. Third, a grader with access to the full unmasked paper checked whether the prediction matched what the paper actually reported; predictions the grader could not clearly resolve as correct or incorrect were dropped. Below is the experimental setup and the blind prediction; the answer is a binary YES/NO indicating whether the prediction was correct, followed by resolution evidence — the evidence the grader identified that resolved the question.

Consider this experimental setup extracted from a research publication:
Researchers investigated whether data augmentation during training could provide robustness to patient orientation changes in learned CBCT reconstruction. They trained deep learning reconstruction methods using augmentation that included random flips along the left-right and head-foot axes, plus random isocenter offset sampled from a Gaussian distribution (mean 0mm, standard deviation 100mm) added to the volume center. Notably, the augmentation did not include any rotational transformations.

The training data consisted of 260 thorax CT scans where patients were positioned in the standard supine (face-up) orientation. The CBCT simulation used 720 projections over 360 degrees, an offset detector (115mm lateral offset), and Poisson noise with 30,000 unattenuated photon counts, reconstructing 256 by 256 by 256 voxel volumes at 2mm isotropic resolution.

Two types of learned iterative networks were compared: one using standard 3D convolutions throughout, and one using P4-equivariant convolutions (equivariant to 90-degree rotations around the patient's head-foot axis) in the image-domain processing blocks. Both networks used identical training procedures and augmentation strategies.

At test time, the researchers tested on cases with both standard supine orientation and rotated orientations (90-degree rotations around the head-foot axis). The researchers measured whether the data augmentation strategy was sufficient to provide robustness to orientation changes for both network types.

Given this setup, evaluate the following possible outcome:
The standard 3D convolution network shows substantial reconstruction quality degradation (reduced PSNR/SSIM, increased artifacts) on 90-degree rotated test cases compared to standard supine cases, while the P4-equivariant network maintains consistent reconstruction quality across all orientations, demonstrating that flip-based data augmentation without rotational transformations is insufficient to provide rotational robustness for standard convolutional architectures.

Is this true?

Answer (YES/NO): NO